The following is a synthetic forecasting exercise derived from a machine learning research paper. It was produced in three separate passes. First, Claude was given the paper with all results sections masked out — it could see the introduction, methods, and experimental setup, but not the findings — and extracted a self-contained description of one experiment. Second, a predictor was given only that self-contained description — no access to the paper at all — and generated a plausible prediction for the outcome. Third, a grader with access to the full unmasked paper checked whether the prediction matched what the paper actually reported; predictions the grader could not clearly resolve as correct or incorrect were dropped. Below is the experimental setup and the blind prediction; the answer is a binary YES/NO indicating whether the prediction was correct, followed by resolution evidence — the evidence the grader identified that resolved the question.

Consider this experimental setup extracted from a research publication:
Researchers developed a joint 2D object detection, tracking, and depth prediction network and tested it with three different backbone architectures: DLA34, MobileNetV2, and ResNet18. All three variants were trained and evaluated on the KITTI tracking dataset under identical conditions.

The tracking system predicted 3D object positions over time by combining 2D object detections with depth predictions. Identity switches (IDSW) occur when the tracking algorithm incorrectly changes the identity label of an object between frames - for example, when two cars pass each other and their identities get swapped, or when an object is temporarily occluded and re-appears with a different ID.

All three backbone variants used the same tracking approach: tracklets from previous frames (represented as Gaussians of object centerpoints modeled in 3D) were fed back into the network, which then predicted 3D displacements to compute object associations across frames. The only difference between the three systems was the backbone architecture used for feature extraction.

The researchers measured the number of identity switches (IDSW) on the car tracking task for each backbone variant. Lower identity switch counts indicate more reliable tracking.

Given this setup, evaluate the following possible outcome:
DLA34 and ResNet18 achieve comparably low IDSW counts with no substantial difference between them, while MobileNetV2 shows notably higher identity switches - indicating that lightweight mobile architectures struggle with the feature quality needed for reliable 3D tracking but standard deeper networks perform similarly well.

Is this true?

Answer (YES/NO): NO